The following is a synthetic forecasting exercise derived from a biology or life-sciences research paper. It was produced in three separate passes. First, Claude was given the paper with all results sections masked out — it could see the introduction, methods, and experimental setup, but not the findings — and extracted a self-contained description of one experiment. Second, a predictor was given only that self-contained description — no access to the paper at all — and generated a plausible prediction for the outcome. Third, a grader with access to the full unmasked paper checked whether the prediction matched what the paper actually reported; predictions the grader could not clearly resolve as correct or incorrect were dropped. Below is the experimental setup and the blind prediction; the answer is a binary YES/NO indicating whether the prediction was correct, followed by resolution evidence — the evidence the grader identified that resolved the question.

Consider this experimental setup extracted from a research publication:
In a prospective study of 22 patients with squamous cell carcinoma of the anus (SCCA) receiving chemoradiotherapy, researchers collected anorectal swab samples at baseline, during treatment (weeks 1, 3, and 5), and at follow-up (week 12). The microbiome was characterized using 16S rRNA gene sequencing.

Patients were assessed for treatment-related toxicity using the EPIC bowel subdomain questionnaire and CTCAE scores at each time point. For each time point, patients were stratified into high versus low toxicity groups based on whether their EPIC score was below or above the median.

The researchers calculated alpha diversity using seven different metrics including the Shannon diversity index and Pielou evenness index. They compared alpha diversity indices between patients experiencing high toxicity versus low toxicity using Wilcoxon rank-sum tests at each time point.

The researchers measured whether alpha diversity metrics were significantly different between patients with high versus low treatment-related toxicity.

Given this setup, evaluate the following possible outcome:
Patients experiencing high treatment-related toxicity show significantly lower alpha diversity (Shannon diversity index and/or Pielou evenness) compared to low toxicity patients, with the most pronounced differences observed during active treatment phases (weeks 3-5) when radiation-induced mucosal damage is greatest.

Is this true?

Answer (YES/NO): NO